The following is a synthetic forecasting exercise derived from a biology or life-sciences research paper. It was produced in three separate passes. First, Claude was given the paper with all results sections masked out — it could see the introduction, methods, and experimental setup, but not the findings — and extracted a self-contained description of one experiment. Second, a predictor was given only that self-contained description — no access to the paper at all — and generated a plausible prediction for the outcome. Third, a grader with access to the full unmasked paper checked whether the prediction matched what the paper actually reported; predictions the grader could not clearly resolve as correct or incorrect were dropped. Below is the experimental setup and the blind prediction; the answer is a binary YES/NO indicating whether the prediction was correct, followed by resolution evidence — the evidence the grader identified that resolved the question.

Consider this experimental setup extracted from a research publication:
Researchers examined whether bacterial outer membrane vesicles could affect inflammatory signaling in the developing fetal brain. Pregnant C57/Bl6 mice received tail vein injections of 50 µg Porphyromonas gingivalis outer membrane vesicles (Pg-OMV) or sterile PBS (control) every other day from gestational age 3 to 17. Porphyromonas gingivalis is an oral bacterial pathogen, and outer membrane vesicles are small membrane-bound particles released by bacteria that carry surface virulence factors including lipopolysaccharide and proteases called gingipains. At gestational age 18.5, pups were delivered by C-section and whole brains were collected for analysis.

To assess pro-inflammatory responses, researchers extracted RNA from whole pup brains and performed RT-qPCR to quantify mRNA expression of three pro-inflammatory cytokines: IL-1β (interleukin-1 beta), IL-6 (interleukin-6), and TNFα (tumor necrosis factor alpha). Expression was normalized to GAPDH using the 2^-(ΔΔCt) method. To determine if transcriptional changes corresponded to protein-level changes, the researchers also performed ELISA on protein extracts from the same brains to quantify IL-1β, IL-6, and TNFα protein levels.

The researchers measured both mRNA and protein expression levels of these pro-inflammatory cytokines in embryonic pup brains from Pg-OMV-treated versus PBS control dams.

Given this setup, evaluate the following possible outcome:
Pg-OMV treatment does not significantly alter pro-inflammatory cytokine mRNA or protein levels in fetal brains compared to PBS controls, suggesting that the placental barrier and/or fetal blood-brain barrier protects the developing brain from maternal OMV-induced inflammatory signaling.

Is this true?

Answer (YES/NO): NO